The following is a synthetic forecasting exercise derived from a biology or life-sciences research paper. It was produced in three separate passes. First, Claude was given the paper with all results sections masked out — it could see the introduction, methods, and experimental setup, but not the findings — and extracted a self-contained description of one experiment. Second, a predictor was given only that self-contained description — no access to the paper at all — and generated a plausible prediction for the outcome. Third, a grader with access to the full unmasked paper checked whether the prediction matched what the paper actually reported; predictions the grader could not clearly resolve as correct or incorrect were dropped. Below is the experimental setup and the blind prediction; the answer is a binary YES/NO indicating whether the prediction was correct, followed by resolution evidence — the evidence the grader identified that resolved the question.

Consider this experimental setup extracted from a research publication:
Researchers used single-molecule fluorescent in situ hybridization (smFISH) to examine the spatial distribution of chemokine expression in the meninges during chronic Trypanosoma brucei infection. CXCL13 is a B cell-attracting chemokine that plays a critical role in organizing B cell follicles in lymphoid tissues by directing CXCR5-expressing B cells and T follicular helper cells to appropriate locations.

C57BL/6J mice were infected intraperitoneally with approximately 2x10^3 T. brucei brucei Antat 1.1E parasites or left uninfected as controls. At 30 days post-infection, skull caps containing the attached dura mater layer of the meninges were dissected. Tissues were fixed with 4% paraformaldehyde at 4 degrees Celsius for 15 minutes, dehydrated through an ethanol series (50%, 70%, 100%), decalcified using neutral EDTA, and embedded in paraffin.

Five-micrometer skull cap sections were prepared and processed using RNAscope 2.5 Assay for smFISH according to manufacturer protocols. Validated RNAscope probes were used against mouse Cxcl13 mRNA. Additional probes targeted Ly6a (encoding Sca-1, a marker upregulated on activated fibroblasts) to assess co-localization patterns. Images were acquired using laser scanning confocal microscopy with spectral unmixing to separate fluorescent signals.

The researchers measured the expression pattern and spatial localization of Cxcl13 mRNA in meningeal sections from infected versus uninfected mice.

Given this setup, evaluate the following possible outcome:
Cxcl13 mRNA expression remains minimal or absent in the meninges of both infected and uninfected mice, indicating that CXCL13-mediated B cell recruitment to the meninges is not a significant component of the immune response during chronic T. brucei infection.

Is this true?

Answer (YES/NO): NO